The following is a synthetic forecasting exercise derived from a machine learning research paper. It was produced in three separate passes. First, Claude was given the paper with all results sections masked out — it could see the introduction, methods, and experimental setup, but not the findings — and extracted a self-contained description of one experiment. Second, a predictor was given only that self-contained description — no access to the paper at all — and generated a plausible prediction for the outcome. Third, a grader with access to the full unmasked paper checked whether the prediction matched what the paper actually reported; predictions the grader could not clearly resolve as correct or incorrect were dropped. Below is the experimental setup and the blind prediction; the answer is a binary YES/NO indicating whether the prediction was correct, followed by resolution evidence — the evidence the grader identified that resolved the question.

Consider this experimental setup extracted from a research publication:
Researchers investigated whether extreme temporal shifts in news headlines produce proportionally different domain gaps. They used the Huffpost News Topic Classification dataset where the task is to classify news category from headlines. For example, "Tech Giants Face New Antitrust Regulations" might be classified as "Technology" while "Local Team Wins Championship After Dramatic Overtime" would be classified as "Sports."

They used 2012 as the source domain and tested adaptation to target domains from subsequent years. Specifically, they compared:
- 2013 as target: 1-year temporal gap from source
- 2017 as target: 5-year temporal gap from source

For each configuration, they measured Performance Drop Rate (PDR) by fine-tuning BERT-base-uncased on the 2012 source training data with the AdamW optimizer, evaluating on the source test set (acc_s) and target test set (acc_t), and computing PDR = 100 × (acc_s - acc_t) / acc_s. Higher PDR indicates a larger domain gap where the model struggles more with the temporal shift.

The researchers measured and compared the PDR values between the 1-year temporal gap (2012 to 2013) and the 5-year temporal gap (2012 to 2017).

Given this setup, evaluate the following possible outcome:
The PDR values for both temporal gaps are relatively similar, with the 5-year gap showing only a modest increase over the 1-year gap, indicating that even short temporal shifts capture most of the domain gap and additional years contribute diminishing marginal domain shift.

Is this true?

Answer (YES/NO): NO